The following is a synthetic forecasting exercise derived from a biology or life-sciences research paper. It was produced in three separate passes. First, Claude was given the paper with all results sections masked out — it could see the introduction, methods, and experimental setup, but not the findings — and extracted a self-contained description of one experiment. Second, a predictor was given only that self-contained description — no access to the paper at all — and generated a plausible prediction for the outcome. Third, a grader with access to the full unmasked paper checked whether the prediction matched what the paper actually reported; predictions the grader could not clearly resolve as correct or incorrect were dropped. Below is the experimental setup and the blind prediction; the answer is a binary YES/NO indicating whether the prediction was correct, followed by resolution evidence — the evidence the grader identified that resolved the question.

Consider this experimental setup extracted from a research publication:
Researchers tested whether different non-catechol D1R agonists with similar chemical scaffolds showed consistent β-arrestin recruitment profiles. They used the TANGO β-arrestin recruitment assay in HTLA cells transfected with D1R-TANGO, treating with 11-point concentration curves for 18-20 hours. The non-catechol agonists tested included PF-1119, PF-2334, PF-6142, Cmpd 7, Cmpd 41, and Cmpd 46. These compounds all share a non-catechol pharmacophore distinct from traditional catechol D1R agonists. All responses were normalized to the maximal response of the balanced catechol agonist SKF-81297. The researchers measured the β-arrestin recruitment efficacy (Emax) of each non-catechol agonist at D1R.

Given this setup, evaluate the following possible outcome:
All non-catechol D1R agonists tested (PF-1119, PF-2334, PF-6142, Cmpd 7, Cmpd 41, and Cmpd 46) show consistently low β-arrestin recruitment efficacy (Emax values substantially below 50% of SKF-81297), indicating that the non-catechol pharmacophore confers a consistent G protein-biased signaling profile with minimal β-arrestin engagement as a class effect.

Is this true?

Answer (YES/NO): NO